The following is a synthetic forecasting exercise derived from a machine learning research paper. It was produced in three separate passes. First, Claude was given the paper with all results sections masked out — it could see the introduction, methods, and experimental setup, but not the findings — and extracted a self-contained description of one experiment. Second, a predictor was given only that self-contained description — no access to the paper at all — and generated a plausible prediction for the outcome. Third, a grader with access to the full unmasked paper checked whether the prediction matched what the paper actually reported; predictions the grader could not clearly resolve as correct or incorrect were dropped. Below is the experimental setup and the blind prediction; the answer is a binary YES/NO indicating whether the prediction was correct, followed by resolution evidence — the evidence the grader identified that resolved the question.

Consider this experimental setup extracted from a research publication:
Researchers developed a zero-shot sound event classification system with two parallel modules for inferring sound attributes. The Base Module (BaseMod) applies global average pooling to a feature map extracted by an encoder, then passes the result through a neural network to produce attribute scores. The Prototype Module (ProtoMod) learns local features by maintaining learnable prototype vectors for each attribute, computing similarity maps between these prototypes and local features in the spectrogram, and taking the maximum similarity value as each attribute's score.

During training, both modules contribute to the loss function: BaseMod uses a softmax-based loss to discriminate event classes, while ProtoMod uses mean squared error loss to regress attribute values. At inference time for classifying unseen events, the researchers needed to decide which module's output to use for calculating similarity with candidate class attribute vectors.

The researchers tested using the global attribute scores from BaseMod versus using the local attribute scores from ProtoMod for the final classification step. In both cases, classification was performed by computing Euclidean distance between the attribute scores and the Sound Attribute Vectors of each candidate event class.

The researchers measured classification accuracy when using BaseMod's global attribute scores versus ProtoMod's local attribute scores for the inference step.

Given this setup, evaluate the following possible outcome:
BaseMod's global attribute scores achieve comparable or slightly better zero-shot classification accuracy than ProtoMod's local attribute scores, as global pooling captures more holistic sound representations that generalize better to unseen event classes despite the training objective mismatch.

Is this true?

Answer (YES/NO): YES